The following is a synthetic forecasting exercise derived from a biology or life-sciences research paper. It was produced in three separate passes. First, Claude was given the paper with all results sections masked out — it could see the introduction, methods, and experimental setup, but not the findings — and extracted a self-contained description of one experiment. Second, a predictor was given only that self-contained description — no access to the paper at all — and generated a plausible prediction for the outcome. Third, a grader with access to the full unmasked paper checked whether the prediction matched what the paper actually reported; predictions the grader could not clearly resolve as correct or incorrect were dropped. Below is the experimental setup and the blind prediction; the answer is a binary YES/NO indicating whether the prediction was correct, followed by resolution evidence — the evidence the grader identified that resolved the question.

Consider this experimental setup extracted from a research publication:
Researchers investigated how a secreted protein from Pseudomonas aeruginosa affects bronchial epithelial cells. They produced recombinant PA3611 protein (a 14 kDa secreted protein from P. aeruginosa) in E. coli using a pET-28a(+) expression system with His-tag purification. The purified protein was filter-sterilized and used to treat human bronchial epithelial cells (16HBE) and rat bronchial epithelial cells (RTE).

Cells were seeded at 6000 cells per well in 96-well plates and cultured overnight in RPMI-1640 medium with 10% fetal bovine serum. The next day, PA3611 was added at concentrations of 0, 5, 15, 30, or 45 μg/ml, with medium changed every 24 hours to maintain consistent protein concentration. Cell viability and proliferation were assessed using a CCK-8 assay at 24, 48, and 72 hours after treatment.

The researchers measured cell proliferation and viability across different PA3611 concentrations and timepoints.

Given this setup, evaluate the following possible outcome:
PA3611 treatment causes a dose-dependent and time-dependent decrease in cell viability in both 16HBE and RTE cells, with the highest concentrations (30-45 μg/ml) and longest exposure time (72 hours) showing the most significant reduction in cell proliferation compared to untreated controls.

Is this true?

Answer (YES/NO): YES